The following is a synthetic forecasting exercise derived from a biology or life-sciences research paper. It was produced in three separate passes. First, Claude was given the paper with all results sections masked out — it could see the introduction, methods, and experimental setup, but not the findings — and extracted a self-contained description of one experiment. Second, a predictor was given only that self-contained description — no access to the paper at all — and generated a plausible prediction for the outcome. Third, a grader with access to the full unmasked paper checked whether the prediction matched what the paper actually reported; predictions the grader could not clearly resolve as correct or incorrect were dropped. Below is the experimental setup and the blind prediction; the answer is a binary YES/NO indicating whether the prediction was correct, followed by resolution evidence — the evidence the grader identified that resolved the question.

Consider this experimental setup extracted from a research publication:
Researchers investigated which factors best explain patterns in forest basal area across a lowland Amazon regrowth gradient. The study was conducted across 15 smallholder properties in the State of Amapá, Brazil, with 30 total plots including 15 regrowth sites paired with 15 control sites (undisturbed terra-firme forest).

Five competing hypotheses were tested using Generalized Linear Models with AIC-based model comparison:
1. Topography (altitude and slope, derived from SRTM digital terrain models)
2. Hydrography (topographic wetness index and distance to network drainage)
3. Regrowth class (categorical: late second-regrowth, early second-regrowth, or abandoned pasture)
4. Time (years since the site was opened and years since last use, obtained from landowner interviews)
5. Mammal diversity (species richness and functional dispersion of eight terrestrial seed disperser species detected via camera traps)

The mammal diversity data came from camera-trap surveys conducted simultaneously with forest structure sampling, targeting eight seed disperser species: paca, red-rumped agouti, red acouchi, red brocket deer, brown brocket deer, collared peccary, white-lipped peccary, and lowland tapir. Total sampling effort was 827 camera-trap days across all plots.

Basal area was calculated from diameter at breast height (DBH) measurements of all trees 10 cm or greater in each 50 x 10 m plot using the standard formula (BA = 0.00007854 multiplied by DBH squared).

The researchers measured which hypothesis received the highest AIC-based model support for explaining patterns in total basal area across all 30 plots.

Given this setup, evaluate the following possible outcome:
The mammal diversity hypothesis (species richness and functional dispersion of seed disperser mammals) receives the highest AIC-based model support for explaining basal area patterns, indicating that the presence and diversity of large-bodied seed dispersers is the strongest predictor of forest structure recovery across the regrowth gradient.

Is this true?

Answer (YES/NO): NO